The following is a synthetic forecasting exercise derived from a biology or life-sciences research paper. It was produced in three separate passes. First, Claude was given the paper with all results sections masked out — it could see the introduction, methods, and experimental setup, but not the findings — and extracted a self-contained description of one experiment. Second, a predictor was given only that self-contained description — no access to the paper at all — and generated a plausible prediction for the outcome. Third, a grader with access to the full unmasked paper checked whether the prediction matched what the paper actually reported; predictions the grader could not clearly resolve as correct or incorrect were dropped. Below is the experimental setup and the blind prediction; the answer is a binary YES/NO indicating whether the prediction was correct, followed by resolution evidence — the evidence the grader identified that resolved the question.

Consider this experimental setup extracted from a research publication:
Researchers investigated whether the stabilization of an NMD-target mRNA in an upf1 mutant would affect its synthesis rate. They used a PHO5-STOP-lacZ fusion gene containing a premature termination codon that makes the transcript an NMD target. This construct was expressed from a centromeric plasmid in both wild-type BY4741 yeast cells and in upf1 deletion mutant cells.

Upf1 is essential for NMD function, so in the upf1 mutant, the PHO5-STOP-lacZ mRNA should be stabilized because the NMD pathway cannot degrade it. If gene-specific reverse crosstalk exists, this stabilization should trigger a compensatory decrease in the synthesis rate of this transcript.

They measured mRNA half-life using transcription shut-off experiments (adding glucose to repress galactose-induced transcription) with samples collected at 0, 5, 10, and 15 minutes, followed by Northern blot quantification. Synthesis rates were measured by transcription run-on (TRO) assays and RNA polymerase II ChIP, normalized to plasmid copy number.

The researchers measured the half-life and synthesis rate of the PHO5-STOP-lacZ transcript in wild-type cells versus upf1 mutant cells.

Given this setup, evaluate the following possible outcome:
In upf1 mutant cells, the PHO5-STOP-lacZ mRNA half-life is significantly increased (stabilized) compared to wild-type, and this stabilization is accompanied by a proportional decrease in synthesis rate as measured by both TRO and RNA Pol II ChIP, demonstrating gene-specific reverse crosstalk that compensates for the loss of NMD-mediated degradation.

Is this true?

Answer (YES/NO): NO